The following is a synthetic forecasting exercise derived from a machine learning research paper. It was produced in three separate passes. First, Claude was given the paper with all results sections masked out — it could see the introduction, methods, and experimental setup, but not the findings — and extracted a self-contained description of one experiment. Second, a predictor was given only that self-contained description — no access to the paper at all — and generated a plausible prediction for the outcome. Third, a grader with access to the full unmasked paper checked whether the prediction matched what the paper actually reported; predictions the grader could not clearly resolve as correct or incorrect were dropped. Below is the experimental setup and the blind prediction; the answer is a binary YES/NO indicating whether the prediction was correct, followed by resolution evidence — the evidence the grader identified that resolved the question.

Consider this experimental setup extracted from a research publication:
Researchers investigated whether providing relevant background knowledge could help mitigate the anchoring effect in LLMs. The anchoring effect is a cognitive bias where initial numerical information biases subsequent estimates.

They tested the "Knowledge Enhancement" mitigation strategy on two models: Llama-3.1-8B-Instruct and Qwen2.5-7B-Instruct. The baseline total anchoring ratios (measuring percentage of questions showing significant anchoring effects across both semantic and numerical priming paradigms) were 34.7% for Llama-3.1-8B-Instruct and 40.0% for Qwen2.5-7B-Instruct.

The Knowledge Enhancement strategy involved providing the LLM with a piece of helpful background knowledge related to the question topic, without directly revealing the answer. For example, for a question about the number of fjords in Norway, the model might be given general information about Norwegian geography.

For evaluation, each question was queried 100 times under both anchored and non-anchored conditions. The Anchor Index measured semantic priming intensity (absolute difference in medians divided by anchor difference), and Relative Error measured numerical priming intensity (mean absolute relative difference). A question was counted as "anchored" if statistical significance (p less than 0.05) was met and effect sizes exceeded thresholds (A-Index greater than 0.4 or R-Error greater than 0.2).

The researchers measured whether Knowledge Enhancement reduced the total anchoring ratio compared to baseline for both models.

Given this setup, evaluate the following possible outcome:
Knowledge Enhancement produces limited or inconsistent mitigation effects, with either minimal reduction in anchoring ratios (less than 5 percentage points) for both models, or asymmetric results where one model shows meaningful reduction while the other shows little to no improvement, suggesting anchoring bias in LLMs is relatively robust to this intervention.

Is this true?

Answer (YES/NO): NO